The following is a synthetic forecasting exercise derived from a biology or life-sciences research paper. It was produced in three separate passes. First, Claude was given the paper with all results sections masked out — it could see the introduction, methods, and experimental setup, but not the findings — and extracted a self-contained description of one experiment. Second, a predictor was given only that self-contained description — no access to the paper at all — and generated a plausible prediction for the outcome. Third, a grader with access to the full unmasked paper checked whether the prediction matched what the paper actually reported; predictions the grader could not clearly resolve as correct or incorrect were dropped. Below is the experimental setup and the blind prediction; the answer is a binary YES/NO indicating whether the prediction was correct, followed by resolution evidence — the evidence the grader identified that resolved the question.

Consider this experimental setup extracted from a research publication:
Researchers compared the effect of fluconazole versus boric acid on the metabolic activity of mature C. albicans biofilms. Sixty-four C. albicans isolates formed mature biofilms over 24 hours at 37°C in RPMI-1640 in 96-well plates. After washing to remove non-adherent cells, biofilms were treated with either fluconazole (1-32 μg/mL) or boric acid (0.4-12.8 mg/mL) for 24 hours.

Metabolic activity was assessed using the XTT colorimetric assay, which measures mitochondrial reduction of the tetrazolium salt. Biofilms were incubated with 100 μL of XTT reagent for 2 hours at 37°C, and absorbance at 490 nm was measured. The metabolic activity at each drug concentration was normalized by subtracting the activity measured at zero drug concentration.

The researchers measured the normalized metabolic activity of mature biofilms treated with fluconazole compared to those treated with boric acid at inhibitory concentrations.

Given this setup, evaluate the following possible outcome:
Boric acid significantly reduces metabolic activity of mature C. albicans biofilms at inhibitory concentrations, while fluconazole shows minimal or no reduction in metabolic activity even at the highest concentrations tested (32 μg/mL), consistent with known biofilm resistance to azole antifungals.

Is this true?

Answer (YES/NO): NO